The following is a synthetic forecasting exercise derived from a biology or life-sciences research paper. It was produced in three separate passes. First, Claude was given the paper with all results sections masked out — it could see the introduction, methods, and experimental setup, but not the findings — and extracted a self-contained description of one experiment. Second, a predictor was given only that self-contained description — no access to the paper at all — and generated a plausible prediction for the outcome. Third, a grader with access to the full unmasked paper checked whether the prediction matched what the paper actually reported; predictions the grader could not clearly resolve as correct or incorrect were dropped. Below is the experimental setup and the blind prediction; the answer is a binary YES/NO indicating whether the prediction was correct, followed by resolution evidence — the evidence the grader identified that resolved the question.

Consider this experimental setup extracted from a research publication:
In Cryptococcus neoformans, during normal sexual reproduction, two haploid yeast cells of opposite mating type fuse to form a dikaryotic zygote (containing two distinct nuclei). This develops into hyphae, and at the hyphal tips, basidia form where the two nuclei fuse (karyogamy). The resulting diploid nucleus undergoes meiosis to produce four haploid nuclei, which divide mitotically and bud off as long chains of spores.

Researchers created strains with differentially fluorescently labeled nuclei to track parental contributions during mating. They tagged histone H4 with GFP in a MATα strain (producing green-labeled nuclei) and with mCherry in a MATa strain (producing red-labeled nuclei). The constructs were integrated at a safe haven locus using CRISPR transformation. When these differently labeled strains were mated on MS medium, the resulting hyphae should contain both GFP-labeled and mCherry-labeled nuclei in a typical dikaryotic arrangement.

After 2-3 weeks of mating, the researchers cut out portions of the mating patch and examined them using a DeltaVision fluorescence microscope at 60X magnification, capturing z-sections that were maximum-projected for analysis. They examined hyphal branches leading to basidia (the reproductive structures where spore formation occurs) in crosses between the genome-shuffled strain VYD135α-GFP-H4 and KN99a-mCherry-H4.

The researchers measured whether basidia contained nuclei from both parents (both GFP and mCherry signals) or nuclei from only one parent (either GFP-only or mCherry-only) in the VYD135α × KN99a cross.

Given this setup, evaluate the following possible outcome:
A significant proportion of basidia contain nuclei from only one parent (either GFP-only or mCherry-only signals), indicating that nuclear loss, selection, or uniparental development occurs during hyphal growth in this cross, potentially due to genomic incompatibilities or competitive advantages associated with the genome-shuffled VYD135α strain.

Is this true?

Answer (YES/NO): NO